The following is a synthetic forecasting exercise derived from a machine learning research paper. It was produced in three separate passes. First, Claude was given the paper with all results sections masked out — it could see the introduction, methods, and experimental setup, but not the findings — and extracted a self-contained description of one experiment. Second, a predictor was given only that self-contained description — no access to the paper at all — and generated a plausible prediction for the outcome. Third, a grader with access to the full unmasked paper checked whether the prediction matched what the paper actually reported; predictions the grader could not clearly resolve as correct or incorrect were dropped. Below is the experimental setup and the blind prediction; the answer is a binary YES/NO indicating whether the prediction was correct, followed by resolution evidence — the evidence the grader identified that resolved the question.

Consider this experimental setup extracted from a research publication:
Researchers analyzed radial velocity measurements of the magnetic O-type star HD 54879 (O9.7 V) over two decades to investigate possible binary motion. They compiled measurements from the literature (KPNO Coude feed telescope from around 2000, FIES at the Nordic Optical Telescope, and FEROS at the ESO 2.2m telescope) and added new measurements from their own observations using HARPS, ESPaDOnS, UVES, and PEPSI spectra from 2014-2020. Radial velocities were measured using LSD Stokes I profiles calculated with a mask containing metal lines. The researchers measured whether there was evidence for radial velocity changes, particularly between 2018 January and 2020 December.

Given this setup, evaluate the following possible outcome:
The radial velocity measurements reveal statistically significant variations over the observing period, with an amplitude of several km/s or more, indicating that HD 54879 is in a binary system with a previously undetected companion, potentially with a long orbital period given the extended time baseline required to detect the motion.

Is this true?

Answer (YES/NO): NO